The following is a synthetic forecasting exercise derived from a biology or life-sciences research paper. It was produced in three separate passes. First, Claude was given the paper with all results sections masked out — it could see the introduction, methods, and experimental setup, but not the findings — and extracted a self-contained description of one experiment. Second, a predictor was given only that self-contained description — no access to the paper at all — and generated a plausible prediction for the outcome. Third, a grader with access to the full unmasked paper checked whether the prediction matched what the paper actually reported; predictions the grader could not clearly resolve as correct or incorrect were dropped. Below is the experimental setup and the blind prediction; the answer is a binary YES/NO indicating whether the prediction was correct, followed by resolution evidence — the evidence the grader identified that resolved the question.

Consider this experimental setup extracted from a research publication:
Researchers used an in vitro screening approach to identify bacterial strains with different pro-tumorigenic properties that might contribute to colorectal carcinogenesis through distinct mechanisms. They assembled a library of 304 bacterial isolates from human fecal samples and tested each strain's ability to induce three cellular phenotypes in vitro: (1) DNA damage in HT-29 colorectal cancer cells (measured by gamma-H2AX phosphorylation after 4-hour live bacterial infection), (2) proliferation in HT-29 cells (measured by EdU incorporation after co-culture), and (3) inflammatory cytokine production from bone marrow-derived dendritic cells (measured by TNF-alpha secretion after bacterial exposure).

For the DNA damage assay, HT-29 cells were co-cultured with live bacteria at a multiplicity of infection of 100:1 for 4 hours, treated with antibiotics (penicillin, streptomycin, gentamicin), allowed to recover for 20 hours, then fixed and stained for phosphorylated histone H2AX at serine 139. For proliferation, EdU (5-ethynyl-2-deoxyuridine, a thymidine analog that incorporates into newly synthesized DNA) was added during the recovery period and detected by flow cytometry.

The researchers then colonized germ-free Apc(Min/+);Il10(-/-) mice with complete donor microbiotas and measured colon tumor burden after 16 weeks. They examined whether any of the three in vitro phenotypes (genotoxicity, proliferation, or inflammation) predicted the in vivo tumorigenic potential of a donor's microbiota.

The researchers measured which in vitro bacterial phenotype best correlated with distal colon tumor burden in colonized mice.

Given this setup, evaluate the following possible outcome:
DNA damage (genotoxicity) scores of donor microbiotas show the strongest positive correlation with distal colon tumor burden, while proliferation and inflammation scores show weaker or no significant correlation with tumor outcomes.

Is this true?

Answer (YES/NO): YES